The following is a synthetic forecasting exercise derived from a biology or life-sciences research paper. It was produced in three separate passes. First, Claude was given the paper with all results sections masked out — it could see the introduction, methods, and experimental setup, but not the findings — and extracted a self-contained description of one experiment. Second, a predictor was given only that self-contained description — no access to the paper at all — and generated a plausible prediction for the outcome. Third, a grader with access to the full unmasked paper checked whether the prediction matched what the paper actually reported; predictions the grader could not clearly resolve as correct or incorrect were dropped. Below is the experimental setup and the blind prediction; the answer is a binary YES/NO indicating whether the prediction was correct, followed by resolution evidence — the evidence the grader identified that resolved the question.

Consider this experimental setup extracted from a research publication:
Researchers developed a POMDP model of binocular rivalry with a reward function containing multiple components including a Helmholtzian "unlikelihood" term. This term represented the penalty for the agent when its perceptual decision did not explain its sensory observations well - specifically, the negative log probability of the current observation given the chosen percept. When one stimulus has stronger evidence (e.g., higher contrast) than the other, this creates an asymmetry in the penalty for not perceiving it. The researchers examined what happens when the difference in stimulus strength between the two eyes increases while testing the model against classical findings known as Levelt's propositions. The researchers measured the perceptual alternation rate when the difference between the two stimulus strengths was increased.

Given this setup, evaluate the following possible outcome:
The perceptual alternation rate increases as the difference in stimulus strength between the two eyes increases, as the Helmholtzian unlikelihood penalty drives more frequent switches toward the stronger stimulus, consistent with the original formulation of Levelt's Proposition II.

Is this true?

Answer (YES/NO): NO